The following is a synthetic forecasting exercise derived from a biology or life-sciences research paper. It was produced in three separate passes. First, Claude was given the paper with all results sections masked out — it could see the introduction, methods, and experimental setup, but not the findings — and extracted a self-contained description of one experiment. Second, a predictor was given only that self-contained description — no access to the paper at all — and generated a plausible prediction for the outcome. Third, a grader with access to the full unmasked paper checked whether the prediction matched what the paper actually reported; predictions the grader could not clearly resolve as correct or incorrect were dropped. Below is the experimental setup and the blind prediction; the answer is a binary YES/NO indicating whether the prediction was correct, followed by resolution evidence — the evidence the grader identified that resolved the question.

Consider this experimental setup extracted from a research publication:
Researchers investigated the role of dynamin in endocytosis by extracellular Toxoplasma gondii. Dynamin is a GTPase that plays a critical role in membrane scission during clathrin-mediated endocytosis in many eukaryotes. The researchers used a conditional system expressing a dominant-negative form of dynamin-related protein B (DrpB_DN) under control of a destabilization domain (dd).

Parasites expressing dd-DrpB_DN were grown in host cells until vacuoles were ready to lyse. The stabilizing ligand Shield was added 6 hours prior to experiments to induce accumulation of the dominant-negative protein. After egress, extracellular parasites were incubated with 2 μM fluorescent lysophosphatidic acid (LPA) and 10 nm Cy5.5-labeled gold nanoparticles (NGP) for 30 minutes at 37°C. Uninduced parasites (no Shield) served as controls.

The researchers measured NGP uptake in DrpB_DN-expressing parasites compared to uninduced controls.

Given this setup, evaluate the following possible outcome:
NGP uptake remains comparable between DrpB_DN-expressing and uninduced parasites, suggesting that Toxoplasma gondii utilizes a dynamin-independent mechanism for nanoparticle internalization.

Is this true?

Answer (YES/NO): YES